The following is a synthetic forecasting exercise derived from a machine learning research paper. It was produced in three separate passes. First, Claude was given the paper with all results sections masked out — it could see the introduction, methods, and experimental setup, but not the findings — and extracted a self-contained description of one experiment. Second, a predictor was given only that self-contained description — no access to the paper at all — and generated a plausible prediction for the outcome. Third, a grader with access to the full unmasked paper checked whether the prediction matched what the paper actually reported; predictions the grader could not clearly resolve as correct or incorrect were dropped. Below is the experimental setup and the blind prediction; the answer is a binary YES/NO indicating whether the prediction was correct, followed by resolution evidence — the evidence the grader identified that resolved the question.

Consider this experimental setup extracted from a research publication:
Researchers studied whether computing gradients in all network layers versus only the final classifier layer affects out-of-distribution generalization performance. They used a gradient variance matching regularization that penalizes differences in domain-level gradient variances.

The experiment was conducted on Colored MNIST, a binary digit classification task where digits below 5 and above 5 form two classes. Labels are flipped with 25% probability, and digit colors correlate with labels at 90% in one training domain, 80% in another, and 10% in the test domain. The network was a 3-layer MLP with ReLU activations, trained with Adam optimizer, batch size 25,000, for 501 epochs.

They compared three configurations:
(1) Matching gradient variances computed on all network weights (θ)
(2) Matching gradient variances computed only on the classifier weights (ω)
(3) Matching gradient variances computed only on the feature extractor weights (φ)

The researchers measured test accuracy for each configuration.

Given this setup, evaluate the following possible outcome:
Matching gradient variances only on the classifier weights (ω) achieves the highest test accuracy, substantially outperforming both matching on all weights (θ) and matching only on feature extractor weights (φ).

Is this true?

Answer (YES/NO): NO